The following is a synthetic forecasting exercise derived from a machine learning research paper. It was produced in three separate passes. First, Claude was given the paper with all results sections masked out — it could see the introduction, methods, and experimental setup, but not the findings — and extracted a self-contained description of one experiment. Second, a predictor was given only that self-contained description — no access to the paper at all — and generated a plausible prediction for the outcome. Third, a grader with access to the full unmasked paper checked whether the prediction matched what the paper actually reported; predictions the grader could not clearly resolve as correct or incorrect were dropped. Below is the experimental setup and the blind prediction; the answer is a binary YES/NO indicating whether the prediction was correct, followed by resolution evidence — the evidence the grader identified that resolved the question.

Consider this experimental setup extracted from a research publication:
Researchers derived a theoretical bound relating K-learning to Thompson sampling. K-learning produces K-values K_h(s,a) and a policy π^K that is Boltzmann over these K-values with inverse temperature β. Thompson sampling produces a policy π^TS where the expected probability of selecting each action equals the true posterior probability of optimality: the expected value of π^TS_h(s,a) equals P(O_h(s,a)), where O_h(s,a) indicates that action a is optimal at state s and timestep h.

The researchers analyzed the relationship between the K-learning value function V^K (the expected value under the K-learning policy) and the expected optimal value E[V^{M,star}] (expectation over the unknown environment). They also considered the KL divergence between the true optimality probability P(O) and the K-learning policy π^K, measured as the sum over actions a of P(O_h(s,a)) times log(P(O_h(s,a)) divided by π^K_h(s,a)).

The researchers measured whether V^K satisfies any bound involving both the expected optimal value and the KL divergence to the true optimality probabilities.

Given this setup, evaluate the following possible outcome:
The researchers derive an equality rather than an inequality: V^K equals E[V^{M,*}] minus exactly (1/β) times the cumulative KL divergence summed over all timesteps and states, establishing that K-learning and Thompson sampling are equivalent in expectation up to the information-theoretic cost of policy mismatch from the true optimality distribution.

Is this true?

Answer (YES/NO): NO